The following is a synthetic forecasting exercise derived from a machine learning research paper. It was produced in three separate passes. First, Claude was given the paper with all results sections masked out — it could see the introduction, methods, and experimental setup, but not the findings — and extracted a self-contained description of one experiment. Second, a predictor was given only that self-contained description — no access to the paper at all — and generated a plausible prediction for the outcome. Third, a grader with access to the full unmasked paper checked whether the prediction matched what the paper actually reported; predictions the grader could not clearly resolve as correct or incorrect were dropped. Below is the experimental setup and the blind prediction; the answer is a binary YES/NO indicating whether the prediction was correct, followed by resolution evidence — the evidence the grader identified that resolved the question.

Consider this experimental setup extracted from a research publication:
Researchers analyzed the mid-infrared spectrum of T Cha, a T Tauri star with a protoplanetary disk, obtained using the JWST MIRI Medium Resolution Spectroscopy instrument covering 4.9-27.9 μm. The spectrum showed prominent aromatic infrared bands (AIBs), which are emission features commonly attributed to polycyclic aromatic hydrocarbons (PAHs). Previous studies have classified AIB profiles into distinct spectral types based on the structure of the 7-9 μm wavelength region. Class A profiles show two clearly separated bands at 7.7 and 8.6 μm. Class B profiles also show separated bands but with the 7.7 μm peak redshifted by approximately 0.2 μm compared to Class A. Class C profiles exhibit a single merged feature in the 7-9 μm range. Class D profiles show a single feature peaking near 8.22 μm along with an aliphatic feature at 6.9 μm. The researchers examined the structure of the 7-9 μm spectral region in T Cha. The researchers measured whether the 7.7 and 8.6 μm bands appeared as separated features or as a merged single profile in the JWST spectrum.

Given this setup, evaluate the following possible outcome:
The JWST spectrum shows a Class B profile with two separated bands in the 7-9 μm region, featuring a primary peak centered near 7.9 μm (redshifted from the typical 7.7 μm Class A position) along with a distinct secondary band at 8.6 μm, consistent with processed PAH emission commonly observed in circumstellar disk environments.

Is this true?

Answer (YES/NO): NO